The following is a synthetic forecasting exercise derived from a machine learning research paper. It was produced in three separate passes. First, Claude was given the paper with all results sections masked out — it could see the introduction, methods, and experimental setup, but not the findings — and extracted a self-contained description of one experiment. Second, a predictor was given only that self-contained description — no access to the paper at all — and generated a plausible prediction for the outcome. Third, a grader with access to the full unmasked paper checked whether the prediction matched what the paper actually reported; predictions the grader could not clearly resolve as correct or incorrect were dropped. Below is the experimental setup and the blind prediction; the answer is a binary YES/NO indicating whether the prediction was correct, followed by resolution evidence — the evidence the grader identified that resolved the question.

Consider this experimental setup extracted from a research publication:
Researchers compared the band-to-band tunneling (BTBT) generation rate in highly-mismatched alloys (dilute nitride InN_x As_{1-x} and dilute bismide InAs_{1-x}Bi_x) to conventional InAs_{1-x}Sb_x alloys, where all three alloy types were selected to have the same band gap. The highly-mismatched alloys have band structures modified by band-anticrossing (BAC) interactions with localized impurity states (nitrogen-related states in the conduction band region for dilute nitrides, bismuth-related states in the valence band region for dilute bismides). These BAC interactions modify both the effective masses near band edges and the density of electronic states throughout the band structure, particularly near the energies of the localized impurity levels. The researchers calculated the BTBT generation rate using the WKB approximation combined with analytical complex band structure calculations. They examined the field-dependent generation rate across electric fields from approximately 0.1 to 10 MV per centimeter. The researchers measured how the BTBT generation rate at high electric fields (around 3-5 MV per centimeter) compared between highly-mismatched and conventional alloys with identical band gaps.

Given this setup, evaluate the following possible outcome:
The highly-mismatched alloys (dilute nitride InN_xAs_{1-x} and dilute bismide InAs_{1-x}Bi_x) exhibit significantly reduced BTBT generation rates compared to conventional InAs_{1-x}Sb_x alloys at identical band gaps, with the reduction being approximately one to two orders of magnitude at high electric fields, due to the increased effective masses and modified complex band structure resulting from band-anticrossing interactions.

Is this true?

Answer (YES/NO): NO